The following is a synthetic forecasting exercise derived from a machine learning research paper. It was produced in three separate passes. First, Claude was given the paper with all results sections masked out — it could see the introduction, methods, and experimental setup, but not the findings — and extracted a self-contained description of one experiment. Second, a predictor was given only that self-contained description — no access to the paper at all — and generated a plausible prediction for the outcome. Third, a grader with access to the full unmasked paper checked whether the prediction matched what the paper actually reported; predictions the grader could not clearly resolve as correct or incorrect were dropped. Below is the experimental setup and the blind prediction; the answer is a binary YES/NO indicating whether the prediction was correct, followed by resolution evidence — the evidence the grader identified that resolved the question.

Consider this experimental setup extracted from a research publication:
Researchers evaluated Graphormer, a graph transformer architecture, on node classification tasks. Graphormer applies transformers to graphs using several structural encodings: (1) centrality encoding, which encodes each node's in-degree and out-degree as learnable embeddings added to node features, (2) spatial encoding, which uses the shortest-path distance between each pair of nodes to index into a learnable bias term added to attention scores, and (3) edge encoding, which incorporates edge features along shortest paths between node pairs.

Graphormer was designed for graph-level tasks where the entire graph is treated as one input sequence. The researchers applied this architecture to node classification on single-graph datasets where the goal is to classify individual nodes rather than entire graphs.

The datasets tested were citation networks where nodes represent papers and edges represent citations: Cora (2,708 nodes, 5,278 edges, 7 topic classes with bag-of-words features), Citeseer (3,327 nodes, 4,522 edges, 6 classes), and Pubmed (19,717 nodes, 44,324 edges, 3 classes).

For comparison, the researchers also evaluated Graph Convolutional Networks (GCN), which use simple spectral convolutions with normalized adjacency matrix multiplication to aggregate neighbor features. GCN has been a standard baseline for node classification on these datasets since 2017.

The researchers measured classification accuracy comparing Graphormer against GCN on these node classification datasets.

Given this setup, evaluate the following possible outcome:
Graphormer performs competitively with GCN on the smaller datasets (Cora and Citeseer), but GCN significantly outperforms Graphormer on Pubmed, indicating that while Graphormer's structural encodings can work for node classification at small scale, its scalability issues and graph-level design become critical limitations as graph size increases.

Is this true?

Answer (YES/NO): NO